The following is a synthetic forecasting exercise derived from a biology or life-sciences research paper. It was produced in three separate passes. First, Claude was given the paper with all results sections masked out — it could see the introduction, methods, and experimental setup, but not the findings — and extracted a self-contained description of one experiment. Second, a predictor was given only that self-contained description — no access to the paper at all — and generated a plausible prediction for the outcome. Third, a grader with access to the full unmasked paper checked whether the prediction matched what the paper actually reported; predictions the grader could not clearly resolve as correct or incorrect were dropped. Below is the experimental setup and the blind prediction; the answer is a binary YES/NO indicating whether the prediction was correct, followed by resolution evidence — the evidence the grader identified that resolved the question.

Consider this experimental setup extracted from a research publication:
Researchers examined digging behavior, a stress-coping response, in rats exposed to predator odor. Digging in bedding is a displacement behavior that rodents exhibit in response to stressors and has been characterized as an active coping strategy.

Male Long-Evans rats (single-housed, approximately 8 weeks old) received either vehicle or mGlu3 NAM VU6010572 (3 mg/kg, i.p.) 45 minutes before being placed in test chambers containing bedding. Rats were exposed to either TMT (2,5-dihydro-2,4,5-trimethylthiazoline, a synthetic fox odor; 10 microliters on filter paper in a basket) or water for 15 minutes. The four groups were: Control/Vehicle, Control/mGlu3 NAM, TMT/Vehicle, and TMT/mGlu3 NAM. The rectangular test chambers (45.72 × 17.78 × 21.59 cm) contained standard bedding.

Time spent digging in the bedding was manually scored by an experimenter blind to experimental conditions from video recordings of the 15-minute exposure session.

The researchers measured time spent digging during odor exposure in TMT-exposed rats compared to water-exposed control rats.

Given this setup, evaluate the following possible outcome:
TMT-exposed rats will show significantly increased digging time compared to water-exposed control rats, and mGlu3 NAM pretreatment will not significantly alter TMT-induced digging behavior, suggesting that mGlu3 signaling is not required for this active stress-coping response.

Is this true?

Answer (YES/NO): YES